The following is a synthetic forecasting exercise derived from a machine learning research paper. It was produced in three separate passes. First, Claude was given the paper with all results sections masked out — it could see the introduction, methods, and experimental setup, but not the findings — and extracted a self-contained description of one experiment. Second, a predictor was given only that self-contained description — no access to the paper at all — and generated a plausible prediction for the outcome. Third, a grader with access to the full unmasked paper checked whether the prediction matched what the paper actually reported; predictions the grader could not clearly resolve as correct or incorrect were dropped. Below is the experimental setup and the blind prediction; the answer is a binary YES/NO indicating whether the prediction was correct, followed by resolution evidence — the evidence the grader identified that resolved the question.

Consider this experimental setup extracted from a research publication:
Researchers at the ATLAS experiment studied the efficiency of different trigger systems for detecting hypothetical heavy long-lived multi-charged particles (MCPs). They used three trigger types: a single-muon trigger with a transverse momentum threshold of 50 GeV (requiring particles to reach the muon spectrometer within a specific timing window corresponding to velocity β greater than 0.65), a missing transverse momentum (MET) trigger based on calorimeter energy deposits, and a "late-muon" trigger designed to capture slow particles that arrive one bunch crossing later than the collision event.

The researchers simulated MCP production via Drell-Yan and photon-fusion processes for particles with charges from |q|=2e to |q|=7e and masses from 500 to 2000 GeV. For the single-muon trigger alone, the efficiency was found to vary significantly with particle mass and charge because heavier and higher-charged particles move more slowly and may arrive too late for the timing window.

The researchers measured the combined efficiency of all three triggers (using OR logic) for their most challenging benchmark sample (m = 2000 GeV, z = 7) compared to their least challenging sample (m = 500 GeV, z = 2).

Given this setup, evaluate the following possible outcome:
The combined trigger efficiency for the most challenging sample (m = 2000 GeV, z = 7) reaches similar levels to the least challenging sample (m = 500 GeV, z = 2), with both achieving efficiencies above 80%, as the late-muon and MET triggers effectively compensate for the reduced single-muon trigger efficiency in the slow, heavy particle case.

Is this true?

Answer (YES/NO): NO